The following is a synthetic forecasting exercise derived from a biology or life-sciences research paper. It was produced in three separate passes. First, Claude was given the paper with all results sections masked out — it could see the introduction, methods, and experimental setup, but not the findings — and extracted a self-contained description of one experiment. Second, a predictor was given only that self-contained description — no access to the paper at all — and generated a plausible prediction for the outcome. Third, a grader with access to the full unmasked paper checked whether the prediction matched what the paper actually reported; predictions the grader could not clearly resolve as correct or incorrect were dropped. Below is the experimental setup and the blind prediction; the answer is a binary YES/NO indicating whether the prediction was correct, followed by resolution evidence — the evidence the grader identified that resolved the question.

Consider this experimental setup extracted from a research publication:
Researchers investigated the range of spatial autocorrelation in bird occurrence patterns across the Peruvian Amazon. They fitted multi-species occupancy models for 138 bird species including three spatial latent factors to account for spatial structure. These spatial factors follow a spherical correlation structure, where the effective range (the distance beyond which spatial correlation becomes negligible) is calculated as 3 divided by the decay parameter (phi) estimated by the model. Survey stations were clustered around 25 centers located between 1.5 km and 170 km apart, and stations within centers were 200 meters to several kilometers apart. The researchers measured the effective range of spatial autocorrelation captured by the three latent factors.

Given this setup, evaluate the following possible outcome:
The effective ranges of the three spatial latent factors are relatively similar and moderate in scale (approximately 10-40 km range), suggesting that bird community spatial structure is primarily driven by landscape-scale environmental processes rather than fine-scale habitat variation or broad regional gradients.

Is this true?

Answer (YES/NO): NO